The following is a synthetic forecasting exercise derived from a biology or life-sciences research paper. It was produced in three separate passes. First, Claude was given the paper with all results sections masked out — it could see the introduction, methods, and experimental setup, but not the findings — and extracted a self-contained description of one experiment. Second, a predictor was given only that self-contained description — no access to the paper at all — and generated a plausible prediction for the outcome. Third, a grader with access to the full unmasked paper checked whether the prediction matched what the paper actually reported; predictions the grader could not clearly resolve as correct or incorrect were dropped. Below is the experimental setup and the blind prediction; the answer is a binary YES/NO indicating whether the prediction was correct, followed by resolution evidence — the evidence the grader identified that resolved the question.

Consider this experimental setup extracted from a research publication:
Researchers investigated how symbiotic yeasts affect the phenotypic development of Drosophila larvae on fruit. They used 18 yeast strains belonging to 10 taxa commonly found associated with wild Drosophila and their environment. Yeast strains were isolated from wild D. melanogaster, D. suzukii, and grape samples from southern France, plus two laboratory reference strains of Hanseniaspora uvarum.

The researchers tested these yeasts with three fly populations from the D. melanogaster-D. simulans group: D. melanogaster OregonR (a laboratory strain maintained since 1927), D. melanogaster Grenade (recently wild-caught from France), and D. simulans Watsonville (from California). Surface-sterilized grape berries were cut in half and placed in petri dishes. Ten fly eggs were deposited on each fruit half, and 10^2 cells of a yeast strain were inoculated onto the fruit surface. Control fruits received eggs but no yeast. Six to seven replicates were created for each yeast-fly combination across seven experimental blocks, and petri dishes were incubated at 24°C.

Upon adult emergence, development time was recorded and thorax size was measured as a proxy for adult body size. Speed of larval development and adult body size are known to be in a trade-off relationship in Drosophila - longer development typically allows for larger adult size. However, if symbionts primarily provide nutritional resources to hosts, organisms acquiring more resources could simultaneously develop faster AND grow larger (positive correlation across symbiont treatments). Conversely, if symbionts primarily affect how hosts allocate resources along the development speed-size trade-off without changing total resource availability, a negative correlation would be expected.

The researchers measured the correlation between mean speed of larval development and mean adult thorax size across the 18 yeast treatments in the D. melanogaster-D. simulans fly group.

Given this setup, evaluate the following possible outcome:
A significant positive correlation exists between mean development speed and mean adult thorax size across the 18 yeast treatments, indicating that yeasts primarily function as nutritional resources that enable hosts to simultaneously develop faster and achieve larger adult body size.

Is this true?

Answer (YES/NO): YES